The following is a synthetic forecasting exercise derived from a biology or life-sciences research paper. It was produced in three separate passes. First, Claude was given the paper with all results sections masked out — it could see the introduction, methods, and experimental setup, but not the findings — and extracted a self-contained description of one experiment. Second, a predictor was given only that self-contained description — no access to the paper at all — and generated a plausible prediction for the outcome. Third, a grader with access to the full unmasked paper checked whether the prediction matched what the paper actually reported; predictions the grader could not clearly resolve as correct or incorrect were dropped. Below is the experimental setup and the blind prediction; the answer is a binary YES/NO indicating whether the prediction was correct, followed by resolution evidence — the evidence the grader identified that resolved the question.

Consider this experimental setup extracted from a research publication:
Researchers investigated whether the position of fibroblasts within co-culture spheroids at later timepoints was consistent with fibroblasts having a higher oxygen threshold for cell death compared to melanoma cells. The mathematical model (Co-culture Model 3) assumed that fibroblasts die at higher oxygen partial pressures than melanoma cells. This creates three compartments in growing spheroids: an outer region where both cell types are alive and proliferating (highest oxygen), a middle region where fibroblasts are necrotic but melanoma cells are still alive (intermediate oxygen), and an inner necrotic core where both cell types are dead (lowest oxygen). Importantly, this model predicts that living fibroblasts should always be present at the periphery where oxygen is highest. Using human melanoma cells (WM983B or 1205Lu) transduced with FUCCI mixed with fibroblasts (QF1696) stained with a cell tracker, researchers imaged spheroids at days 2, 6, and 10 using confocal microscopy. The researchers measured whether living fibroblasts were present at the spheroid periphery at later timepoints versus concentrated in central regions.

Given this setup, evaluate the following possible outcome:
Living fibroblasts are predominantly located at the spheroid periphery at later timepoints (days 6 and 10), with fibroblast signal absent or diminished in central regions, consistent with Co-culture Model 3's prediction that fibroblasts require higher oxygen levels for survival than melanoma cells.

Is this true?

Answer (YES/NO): NO